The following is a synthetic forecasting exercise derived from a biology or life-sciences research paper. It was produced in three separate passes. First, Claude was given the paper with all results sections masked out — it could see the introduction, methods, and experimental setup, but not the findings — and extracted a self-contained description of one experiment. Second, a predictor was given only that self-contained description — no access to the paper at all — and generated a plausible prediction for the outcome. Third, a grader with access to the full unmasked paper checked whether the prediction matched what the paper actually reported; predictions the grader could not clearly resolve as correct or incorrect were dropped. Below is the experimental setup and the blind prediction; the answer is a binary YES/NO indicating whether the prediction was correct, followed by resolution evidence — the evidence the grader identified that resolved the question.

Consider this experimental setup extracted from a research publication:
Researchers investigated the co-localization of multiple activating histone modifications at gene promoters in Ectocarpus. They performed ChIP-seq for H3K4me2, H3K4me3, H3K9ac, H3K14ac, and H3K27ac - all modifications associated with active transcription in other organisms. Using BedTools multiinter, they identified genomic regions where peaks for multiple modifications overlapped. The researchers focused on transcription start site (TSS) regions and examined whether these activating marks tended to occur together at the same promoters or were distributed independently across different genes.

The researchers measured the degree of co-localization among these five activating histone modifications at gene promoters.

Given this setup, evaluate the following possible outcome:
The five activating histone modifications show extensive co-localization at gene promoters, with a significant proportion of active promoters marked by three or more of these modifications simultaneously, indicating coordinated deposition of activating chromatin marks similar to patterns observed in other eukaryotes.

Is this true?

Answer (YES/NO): YES